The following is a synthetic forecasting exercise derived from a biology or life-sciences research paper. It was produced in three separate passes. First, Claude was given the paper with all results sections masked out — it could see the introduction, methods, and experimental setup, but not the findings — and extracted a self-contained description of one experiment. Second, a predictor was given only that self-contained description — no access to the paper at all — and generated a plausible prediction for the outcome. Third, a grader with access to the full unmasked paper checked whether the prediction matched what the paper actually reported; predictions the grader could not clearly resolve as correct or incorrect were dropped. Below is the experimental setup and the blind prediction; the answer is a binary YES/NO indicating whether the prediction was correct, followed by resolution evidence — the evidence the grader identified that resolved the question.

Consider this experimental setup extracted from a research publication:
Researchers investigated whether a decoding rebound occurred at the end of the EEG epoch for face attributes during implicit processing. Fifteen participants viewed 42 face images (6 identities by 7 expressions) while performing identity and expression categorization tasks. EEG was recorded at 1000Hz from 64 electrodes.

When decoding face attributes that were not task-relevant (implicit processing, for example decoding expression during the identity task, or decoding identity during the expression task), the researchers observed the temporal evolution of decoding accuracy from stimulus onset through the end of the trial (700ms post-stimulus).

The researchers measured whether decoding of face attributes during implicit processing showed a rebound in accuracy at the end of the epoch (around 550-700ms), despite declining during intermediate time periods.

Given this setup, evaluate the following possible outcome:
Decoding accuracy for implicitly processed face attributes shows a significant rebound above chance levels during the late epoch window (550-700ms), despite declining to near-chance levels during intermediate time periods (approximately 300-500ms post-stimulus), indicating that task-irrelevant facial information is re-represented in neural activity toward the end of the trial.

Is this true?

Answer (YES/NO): NO